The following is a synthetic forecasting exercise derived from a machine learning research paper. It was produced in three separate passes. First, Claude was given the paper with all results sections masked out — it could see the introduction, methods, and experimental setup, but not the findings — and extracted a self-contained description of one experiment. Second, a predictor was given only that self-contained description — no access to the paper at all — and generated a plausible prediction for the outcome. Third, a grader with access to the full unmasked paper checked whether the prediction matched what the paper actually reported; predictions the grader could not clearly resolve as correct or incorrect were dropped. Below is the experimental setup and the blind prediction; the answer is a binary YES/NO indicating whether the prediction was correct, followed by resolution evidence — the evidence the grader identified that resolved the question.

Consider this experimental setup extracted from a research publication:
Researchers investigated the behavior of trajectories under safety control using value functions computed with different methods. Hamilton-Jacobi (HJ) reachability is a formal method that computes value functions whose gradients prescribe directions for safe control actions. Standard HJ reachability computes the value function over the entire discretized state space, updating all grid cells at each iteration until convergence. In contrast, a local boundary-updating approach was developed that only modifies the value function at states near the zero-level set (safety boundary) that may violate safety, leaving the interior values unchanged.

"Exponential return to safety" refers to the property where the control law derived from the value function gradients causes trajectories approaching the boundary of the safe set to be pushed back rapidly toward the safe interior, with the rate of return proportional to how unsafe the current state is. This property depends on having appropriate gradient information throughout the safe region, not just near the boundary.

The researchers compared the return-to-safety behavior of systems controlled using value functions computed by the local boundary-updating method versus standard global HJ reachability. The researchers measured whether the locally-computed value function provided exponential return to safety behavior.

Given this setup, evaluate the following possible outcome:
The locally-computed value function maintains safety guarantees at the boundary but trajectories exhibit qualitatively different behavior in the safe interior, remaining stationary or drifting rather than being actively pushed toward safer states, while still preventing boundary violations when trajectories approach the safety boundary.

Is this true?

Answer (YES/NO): NO